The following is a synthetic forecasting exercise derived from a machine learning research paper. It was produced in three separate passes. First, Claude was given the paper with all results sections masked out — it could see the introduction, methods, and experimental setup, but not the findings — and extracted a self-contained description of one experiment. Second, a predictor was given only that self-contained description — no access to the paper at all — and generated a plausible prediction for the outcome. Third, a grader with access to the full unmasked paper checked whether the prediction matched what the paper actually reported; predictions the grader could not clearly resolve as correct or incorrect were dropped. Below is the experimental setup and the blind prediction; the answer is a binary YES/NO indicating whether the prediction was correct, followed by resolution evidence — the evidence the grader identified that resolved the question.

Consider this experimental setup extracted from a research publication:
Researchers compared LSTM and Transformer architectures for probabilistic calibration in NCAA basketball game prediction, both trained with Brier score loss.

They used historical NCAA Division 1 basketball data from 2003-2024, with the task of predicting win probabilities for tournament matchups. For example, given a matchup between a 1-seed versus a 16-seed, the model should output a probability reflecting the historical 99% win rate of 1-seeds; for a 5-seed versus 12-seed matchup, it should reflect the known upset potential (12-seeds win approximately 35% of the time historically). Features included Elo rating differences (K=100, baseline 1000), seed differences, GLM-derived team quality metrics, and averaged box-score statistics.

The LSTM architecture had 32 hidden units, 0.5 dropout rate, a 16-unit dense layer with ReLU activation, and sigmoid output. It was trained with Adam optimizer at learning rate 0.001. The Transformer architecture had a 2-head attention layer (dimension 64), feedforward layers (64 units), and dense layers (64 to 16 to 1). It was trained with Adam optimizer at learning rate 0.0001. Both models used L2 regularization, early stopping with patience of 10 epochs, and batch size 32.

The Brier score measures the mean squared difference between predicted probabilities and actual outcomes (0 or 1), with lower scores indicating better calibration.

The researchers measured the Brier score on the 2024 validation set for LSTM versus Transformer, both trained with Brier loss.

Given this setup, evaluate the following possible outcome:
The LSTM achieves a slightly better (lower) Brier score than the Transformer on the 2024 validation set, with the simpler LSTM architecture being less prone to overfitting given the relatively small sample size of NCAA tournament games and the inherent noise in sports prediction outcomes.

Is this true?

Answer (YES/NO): YES